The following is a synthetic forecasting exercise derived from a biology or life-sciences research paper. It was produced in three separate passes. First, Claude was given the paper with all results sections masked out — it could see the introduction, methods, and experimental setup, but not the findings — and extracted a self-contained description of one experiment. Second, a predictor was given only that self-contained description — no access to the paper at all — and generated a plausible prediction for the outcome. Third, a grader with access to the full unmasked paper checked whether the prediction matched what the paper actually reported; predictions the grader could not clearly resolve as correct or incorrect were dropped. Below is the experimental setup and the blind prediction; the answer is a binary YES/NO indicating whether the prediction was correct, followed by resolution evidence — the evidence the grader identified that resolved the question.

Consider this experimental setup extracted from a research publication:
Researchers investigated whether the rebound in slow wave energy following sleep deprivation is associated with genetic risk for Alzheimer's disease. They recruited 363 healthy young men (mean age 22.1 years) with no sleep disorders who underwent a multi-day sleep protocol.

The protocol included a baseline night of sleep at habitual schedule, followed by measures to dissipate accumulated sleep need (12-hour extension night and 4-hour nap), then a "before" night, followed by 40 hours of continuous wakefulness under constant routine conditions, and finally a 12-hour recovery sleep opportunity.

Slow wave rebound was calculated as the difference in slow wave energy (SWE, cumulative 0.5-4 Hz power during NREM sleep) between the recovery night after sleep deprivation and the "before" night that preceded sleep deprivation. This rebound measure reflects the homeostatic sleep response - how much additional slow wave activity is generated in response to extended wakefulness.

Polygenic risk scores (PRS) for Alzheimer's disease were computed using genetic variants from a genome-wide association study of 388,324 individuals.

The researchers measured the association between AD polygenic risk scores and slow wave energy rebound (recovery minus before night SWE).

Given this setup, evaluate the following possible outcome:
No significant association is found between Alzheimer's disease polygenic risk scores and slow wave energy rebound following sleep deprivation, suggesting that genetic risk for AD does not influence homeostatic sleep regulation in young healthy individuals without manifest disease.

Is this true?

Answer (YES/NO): YES